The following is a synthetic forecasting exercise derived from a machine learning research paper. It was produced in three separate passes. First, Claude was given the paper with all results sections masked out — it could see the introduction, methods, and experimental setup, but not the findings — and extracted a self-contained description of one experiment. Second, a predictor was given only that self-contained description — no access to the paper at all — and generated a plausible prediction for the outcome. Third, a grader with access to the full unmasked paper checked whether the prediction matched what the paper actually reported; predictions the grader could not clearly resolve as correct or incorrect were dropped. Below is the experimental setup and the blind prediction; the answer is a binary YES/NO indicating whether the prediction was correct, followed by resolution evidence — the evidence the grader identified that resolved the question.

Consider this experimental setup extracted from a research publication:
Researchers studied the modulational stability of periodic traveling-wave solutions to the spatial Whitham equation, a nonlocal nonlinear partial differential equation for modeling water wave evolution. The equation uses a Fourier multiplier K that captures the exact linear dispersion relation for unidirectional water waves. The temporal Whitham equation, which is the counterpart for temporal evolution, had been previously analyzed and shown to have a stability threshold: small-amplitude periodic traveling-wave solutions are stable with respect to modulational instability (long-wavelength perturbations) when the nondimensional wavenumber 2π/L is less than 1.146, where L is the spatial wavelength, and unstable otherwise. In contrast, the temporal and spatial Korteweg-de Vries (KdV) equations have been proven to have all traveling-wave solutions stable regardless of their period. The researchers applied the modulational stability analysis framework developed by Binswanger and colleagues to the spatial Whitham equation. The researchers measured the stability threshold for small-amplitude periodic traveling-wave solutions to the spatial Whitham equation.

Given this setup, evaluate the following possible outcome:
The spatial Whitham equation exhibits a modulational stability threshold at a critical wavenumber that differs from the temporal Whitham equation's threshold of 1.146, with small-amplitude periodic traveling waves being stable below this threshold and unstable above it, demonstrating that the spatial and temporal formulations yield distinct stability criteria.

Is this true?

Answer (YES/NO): NO